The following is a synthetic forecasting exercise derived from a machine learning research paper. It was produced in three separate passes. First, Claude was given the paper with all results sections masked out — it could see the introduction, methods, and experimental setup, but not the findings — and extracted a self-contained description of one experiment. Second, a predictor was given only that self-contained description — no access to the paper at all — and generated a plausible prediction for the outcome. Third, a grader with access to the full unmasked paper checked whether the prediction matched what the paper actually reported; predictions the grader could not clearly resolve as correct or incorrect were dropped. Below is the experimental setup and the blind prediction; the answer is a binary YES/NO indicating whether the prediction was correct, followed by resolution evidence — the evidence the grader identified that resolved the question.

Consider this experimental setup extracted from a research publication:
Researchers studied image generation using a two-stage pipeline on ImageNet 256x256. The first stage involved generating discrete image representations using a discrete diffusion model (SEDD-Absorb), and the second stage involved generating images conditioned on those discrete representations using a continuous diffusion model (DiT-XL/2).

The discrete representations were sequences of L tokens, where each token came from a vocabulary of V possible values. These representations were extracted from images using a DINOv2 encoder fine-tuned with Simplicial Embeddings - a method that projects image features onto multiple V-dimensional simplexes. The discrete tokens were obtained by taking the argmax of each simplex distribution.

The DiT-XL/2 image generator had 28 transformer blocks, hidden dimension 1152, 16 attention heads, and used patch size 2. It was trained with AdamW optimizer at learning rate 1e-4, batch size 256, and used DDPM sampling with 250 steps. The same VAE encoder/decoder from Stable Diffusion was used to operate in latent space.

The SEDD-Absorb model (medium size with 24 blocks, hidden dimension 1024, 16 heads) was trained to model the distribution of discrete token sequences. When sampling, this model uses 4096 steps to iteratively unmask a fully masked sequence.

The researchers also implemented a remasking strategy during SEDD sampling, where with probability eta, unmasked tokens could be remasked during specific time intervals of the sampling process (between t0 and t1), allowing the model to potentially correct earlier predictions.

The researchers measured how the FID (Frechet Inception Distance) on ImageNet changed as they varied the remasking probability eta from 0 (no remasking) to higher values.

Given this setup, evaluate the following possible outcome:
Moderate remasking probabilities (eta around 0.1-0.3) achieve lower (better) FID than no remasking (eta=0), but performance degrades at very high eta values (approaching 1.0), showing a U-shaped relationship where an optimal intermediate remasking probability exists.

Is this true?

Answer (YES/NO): NO